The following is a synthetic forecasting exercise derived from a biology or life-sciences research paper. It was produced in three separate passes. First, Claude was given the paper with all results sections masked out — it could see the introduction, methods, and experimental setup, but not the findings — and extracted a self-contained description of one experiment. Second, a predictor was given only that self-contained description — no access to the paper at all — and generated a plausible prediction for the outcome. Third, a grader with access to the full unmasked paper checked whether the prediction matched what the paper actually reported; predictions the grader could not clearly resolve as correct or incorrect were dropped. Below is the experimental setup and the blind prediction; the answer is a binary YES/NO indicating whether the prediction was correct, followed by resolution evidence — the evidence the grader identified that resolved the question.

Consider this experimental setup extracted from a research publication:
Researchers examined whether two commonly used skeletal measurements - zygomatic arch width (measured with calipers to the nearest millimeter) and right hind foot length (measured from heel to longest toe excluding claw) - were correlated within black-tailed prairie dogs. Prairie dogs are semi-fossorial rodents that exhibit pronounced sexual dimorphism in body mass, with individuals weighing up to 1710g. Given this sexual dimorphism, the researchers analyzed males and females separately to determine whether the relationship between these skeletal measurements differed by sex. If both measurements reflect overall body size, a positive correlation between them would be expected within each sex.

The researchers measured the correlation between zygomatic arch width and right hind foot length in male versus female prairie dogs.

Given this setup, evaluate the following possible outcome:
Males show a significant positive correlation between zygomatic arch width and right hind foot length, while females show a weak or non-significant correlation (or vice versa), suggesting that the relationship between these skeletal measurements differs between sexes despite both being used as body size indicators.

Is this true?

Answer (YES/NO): NO